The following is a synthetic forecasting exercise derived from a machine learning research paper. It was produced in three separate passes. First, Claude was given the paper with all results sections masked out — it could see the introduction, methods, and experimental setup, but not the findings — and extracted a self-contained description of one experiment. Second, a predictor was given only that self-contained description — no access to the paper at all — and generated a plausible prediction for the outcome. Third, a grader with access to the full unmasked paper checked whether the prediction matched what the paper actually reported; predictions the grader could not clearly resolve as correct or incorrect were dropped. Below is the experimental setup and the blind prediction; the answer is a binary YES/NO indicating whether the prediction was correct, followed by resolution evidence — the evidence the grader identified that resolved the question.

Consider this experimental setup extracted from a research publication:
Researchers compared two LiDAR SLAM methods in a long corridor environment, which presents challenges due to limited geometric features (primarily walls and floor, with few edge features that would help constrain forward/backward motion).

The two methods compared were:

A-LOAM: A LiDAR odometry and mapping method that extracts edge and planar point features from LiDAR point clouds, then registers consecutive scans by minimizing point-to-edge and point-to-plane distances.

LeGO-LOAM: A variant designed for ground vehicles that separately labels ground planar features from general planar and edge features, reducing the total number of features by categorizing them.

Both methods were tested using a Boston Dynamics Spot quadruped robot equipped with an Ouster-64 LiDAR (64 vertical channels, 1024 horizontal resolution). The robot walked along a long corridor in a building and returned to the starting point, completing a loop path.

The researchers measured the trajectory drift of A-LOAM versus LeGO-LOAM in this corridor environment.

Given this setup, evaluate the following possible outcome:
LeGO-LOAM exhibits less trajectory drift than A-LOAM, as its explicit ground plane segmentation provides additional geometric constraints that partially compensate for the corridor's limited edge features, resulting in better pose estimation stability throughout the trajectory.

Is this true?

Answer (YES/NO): NO